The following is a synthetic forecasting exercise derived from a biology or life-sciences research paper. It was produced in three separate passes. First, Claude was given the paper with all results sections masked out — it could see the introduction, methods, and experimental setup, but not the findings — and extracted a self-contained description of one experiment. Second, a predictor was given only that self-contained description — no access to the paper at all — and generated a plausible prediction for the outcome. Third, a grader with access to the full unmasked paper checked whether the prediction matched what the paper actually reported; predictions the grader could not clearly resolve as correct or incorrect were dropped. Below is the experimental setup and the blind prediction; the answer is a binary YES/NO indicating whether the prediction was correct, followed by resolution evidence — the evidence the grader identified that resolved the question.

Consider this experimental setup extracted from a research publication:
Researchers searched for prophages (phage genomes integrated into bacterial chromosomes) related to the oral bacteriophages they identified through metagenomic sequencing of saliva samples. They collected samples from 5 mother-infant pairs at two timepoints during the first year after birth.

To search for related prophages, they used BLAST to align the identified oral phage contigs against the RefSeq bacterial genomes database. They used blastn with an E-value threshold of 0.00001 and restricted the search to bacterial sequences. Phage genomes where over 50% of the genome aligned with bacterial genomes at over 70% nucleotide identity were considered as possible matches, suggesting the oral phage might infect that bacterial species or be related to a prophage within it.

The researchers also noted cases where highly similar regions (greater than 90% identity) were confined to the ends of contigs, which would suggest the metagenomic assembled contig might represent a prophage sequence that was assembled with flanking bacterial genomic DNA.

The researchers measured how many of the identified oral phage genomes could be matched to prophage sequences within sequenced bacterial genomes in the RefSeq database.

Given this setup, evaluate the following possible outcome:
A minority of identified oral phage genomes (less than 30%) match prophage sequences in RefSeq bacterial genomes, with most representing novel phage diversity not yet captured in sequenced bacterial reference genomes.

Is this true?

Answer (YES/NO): NO